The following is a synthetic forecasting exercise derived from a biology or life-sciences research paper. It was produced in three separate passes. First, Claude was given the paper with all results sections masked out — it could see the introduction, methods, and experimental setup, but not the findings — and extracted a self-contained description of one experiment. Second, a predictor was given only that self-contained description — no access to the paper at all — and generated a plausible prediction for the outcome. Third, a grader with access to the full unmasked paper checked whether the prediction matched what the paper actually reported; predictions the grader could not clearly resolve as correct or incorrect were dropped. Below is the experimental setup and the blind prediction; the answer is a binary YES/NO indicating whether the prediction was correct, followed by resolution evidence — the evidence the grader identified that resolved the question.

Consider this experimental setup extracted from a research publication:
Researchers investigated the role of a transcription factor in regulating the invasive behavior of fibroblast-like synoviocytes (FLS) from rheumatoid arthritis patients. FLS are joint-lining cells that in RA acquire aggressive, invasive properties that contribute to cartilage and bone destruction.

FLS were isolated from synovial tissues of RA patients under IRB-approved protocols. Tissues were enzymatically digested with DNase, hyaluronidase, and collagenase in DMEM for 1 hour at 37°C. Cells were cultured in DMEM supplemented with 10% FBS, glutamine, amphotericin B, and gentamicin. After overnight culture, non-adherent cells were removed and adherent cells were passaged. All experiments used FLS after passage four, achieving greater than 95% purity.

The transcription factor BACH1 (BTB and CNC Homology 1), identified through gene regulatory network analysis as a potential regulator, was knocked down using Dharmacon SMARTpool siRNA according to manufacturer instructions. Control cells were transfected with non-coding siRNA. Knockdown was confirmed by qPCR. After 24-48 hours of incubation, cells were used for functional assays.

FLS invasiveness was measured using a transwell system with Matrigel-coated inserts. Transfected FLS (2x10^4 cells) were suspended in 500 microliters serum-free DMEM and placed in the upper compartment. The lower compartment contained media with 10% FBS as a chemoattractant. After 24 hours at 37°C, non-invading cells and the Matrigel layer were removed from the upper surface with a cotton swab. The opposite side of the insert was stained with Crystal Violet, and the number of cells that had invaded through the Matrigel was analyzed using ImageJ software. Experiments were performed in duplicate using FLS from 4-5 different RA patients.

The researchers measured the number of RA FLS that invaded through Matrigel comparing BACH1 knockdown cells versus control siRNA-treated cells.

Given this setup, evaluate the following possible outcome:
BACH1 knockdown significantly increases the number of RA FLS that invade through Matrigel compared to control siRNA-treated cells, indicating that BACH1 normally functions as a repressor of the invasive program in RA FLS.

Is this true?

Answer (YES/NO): NO